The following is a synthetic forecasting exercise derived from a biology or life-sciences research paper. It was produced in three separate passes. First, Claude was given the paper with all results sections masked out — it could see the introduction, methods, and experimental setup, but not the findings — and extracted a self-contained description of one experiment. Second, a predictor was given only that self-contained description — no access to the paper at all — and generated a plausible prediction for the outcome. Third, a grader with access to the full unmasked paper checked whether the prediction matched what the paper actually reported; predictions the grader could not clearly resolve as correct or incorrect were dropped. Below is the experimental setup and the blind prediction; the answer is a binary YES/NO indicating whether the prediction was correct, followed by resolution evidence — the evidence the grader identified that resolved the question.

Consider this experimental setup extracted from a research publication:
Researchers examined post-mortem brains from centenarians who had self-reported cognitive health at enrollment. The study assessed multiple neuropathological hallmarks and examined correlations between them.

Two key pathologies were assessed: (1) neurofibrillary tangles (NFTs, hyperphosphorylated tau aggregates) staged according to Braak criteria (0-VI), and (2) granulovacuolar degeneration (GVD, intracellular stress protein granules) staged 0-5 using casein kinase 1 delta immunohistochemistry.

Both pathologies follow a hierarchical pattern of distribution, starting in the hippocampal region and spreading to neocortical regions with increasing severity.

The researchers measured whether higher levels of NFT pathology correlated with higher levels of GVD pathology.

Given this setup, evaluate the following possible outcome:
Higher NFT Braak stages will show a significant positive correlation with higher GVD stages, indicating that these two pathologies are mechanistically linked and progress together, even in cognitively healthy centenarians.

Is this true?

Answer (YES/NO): YES